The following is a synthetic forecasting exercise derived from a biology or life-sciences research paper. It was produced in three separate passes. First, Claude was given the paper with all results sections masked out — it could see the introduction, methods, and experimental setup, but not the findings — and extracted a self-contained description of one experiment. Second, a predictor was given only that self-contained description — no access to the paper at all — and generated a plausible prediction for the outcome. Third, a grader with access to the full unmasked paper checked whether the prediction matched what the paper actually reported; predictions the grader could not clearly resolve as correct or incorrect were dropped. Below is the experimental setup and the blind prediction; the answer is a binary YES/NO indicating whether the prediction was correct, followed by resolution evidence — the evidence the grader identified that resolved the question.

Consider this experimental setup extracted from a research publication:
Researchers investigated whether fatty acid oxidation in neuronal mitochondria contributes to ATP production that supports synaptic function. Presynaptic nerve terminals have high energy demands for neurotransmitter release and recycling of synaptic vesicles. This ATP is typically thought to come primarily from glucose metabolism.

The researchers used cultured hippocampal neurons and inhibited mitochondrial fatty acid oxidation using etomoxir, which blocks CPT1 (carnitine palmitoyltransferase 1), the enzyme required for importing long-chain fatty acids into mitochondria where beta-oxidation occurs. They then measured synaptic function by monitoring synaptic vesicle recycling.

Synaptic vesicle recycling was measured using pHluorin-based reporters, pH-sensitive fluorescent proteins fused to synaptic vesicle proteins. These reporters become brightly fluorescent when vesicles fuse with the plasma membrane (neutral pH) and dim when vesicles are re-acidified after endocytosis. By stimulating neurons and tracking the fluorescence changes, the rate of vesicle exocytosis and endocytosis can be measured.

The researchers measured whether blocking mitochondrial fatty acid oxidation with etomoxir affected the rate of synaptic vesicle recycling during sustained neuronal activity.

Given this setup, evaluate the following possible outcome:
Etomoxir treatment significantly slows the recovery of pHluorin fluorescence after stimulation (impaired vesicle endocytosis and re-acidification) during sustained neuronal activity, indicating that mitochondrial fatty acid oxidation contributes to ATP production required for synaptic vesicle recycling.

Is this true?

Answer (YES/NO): YES